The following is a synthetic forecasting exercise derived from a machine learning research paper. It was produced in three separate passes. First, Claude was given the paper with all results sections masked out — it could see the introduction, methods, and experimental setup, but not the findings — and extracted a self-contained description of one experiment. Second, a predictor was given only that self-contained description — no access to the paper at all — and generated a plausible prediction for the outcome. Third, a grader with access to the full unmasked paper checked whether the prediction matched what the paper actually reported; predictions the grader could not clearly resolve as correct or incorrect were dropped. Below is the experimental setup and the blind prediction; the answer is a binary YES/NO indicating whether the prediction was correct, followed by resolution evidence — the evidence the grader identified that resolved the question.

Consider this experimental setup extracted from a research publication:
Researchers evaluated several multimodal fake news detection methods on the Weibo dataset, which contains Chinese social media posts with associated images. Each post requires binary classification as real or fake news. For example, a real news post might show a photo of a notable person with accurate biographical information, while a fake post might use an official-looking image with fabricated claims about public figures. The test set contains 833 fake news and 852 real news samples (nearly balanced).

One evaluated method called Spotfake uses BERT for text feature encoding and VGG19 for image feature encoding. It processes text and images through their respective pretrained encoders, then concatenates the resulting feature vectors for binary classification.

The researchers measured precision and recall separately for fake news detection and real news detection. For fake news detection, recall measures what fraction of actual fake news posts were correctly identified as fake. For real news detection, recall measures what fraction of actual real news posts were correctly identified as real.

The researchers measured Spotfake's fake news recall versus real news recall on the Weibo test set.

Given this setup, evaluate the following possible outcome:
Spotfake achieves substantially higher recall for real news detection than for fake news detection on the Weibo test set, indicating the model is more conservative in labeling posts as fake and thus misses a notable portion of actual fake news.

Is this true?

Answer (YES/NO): NO